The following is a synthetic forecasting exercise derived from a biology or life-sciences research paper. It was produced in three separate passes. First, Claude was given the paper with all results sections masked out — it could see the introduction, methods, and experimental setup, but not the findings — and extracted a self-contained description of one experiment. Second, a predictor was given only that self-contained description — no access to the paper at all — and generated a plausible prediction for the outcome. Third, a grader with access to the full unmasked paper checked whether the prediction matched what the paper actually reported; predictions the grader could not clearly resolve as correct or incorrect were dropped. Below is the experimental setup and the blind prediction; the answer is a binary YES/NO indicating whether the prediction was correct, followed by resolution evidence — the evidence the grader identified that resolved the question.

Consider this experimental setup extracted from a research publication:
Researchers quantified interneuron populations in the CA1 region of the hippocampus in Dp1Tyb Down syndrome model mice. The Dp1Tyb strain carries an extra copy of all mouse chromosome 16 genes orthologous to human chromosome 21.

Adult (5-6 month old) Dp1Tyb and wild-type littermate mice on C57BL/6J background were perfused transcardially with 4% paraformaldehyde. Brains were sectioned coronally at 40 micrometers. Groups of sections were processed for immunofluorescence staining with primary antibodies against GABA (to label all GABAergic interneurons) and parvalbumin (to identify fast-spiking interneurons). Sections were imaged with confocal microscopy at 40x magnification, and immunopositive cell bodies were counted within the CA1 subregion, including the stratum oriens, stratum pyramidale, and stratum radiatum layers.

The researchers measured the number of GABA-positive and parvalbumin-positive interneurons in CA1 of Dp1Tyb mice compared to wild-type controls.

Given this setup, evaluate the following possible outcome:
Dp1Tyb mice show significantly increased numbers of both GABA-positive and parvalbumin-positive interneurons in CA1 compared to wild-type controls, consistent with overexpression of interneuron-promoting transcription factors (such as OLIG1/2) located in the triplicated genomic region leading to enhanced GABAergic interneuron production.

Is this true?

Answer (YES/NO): NO